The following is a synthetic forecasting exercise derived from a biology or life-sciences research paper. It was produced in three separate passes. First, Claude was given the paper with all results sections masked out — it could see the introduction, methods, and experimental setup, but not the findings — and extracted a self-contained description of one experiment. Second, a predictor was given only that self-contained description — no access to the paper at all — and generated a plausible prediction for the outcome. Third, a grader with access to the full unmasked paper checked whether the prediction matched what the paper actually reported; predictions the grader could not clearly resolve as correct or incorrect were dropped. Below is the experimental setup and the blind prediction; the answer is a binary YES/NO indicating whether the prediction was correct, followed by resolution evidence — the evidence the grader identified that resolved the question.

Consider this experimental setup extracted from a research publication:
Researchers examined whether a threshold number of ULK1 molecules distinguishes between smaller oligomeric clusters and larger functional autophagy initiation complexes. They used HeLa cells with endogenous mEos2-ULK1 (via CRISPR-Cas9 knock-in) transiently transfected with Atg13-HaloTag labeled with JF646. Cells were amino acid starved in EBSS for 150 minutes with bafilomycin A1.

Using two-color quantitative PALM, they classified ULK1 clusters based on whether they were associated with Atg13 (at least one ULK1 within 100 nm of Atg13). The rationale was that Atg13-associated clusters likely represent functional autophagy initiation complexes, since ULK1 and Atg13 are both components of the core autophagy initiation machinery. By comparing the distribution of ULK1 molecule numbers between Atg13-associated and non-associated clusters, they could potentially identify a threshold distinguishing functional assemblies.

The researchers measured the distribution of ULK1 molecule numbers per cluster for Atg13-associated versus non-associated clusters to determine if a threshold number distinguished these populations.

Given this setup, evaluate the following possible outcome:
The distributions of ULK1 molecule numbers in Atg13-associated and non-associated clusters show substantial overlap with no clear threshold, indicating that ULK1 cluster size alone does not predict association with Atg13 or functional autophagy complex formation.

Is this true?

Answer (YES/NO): NO